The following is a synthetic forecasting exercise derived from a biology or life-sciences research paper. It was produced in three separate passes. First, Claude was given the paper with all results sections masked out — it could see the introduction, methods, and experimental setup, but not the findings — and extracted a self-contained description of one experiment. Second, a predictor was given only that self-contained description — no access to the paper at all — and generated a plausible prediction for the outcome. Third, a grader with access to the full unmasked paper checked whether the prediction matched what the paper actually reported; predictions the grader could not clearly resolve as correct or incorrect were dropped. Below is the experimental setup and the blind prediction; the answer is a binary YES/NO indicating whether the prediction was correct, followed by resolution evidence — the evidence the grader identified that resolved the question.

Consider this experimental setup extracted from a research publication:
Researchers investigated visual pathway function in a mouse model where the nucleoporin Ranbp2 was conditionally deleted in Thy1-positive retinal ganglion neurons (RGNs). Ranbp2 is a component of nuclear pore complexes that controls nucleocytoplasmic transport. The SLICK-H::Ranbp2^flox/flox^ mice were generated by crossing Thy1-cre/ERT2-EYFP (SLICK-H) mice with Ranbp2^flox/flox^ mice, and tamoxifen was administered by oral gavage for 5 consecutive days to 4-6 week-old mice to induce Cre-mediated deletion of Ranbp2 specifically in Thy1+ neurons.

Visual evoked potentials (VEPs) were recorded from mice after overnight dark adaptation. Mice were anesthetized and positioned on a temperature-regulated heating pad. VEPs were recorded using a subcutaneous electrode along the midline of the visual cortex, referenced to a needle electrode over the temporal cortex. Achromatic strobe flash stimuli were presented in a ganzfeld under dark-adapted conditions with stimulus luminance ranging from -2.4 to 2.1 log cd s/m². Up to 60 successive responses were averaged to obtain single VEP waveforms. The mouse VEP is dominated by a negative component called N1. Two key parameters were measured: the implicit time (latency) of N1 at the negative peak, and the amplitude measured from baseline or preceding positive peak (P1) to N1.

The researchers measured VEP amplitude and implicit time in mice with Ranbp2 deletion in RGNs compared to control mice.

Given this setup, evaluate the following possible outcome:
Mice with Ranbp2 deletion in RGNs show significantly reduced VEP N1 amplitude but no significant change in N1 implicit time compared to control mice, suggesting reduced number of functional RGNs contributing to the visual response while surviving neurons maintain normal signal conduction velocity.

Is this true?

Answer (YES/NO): NO